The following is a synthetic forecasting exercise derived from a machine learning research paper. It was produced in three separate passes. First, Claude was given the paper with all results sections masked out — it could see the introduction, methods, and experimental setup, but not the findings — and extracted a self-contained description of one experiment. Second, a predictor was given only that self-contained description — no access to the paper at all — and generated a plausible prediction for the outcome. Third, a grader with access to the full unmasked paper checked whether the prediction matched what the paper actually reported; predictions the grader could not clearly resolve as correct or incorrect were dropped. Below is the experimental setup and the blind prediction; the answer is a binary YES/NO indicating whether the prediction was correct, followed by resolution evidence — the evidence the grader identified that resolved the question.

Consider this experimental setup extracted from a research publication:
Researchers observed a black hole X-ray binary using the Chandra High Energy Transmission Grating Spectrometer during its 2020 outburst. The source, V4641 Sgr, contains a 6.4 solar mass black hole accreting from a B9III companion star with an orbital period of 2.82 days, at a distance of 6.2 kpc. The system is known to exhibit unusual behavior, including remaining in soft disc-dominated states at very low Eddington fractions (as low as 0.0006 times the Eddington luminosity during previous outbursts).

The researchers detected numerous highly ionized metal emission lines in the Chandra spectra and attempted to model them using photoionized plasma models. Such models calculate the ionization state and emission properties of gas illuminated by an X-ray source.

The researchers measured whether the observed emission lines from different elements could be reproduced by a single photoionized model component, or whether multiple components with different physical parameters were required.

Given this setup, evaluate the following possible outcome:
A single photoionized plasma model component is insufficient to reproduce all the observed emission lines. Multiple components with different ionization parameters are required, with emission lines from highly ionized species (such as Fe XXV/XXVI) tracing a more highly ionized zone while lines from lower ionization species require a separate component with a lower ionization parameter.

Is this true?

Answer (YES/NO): YES